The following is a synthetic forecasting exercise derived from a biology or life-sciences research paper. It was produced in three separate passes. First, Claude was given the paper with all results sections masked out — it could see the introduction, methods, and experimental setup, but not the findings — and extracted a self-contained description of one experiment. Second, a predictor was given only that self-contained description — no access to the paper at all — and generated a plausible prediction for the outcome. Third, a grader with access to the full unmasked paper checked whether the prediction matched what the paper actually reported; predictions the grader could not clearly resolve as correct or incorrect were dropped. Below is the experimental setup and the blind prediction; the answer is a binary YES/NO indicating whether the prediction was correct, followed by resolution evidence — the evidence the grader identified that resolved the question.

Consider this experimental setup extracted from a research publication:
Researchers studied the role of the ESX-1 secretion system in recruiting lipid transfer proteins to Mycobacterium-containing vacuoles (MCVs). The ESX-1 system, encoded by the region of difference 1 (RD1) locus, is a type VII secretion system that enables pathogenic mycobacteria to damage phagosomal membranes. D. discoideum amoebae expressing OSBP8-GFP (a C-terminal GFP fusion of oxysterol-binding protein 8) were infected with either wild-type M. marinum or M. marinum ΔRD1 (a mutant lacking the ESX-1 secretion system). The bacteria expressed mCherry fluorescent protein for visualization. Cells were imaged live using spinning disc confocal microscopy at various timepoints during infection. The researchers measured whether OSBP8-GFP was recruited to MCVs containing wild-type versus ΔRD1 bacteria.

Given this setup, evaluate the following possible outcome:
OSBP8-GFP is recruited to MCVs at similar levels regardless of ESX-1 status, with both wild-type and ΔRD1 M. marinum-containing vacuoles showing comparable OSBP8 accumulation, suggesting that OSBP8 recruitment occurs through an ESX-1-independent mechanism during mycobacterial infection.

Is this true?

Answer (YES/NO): NO